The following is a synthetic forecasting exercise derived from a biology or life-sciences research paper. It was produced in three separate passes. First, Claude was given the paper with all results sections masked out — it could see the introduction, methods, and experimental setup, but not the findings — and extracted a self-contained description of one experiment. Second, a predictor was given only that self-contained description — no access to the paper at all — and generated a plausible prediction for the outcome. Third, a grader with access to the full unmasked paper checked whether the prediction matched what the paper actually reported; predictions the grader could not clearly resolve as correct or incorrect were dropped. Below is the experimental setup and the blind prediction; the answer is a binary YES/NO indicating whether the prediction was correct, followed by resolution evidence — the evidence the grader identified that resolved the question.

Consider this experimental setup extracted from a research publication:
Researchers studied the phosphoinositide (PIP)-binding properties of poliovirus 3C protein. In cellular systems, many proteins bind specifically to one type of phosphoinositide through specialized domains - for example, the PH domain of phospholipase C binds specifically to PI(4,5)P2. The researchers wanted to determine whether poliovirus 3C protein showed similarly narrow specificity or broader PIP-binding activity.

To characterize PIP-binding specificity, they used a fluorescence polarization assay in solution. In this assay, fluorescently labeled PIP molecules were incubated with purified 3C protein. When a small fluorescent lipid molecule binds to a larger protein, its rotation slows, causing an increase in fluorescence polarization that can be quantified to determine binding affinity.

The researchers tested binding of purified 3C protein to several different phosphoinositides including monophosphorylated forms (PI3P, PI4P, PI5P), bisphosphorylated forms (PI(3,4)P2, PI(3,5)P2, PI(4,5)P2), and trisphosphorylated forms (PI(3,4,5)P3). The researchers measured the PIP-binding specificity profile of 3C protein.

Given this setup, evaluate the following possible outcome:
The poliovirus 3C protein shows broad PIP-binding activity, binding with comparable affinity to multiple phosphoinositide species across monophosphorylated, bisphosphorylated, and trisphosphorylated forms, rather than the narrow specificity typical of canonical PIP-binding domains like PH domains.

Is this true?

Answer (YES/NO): NO